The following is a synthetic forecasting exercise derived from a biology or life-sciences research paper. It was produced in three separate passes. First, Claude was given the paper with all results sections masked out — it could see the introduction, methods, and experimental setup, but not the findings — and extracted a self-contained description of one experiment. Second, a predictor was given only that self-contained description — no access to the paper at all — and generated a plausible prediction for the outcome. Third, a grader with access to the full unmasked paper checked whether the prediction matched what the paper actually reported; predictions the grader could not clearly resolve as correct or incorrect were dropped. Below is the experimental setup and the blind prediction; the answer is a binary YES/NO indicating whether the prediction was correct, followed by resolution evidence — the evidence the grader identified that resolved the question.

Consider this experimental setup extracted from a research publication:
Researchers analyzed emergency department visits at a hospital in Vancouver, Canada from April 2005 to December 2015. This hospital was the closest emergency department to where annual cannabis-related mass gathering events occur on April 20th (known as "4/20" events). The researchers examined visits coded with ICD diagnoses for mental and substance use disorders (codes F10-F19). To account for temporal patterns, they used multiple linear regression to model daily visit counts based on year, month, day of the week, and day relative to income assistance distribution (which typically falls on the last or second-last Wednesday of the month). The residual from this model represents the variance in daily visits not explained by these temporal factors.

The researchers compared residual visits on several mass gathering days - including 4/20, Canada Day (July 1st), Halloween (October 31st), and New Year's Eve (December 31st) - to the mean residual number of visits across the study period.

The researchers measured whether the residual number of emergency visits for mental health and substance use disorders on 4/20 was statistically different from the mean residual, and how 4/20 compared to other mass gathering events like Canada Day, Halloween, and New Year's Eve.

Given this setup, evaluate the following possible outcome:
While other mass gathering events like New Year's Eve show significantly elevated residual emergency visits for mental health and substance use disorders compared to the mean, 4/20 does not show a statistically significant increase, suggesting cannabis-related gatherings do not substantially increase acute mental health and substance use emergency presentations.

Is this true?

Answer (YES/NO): NO